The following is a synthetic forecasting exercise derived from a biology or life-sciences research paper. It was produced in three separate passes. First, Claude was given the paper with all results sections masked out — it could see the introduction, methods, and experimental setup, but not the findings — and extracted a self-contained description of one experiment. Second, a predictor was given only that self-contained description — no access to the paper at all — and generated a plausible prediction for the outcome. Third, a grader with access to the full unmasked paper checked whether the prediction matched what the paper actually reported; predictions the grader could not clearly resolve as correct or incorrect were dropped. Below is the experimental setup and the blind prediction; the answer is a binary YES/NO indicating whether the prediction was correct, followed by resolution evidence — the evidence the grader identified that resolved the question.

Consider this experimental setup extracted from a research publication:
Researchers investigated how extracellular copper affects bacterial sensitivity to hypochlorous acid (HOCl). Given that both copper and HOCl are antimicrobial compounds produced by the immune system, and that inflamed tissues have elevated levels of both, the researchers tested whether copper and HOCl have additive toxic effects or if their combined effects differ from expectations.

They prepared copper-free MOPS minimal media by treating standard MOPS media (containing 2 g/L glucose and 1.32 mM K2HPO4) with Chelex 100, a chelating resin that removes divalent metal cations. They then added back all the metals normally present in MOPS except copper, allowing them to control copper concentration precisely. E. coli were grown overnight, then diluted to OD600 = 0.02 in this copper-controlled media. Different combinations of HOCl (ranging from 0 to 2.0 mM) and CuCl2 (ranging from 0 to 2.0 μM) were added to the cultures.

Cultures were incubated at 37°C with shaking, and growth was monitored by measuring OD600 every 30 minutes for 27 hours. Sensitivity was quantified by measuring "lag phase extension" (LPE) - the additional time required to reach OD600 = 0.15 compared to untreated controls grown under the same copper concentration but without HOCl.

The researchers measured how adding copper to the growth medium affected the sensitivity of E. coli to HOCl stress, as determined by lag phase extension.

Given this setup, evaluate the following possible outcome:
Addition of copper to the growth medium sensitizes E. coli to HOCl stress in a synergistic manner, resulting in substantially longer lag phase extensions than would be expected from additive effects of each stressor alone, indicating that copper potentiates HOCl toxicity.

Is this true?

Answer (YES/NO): NO